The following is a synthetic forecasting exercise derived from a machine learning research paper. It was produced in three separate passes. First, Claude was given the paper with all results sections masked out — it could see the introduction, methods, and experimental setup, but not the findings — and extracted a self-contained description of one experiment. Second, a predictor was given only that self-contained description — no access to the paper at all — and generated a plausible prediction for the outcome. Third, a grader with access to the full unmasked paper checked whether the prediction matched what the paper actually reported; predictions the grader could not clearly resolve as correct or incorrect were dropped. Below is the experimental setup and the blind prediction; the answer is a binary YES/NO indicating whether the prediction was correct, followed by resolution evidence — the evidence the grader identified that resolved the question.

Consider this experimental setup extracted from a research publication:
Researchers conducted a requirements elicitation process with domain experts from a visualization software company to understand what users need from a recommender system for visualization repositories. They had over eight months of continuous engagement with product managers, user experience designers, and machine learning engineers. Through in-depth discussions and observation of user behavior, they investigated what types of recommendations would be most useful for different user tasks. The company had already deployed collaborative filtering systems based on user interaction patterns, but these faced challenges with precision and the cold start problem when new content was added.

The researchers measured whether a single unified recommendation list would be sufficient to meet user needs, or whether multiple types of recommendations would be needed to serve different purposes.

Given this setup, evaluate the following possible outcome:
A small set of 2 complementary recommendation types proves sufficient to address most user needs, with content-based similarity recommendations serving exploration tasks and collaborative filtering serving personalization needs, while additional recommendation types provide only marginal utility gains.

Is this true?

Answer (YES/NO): NO